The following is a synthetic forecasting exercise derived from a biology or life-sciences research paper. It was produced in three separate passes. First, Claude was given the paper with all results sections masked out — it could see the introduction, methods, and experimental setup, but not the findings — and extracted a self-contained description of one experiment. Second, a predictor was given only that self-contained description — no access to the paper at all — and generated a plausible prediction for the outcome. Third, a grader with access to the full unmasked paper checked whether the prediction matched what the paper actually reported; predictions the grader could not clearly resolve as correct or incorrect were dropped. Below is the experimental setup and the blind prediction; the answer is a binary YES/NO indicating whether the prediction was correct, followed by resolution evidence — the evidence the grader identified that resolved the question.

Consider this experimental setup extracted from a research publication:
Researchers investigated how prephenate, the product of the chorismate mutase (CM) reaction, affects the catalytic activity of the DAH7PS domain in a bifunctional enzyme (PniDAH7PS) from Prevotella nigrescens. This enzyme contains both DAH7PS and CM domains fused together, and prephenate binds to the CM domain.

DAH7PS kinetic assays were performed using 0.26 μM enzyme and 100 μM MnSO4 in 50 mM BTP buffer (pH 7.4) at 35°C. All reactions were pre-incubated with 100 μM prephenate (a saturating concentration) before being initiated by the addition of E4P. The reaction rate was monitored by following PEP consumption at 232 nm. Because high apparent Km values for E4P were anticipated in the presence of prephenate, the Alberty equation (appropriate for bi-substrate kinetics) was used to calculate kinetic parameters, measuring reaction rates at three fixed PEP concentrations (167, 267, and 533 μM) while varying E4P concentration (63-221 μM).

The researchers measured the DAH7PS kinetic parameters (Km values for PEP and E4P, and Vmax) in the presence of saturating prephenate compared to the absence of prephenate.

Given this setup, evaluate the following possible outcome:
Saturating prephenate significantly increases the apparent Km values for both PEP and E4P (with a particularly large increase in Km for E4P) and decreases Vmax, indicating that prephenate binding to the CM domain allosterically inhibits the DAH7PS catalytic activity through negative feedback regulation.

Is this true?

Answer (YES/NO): YES